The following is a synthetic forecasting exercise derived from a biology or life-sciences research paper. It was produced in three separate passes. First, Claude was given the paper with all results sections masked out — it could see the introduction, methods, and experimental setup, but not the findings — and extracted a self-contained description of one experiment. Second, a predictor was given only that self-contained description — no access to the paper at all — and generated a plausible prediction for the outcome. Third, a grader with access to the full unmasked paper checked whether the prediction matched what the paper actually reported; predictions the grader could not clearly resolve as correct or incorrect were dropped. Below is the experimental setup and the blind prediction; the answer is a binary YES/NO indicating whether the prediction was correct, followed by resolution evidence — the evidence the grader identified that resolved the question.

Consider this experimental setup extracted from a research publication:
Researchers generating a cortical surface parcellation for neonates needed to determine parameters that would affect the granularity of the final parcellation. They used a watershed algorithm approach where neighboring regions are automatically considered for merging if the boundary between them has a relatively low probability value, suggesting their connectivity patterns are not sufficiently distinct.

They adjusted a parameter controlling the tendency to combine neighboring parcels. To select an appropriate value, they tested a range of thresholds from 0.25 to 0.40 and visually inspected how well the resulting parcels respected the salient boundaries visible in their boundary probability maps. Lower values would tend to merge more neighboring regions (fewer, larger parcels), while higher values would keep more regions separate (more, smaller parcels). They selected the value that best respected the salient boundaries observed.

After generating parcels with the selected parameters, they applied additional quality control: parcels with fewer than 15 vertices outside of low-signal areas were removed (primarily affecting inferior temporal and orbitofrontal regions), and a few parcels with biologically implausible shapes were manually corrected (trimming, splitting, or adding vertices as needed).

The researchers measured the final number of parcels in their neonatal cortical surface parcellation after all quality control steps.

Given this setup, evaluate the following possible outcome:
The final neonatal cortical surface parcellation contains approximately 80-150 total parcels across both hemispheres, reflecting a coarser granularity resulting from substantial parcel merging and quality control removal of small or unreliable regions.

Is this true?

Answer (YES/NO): NO